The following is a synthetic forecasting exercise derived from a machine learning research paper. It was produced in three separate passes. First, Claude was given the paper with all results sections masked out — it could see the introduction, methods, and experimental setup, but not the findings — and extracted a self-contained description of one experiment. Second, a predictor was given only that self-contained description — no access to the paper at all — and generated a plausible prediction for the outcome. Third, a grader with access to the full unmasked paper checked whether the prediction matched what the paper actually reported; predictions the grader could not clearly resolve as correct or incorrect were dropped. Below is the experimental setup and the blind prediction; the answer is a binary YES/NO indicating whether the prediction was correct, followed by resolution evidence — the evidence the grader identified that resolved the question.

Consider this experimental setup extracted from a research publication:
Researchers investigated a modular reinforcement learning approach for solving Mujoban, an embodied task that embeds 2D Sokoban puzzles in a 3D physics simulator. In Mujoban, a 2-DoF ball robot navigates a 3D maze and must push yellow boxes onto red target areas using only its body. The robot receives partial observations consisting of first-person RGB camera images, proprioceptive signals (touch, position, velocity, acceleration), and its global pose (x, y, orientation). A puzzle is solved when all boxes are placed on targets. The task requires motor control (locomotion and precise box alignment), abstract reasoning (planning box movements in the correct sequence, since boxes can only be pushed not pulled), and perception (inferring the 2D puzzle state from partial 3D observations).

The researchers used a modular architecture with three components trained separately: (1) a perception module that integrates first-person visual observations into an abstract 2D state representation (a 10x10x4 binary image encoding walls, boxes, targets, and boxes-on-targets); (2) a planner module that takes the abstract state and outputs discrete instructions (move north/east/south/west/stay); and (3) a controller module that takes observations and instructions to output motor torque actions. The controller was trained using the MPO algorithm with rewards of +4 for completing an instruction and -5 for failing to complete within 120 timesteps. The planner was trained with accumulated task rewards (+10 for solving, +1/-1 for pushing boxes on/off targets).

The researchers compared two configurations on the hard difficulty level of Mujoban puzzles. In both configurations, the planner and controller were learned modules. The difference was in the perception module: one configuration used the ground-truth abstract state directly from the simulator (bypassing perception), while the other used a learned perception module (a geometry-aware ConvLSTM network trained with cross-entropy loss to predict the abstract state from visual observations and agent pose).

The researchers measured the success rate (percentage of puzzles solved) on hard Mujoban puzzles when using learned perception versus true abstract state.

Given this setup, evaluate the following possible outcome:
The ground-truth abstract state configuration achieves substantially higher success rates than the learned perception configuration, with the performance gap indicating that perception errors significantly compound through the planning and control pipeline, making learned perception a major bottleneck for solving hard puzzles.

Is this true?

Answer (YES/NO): NO